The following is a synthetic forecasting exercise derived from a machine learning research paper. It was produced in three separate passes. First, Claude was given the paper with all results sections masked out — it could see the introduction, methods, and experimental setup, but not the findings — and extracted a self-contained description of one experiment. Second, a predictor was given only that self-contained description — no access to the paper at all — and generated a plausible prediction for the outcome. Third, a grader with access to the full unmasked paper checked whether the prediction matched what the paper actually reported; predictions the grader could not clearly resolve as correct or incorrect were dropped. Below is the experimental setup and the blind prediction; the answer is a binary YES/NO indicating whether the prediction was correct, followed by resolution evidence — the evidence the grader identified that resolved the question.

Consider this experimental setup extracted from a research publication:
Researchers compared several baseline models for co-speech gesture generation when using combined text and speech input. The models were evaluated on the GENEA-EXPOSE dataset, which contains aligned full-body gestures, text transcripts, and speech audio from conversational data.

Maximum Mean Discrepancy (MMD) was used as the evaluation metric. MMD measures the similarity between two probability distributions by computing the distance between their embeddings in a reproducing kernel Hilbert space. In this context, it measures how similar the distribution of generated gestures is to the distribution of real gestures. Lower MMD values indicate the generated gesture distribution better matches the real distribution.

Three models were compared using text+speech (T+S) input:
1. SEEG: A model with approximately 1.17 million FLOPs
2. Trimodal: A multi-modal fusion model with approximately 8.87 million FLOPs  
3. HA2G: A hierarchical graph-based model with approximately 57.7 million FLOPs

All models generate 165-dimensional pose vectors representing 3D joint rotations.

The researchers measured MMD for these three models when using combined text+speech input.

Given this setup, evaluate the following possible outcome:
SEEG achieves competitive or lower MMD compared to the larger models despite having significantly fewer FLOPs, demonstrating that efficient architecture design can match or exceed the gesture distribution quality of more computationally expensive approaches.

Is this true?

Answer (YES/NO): NO